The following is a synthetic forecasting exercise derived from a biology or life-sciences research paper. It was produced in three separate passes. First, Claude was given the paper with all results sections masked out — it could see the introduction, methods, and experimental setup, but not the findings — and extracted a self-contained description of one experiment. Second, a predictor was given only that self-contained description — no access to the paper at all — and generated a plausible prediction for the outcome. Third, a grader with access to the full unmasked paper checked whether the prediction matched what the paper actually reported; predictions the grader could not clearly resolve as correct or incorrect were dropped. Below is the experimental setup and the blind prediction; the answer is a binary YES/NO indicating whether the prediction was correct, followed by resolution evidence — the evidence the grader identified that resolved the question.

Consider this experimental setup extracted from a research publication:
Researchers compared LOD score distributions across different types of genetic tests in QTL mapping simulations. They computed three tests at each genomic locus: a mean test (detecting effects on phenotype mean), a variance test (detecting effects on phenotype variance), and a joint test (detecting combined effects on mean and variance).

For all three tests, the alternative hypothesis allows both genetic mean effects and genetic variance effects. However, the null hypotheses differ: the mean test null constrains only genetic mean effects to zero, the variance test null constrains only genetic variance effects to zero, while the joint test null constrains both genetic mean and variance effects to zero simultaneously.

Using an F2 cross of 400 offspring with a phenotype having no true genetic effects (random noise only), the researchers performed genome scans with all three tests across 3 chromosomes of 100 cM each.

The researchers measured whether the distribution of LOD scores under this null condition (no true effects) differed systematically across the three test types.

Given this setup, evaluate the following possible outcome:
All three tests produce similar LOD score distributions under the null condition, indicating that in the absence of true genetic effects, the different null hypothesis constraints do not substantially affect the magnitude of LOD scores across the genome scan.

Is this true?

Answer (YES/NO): NO